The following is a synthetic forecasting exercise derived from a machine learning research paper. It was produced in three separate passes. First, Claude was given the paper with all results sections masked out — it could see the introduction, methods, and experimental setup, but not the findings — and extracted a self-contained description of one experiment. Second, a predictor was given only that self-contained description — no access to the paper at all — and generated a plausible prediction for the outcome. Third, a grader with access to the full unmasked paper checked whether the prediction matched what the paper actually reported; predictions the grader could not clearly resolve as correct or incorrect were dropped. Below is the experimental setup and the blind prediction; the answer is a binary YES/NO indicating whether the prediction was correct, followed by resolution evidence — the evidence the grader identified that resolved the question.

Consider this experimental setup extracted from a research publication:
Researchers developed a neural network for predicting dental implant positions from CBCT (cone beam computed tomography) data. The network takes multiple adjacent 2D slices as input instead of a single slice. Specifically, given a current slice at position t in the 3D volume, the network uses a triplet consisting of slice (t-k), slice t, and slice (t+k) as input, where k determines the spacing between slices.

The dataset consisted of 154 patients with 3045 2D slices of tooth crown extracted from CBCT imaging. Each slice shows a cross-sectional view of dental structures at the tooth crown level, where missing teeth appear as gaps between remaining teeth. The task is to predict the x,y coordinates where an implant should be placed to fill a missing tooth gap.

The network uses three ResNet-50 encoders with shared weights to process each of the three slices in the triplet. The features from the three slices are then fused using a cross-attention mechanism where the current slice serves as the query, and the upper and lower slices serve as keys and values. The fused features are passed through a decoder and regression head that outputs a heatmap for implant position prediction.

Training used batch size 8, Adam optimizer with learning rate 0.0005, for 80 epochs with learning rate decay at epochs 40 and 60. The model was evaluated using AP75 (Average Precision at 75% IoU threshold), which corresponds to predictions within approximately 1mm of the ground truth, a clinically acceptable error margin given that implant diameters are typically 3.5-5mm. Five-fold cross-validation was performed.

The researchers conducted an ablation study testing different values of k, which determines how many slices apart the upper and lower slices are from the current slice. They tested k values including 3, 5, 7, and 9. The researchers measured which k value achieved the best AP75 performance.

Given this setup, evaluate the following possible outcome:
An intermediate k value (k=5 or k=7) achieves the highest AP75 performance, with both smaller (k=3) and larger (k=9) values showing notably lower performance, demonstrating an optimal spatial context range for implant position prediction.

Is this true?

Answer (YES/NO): YES